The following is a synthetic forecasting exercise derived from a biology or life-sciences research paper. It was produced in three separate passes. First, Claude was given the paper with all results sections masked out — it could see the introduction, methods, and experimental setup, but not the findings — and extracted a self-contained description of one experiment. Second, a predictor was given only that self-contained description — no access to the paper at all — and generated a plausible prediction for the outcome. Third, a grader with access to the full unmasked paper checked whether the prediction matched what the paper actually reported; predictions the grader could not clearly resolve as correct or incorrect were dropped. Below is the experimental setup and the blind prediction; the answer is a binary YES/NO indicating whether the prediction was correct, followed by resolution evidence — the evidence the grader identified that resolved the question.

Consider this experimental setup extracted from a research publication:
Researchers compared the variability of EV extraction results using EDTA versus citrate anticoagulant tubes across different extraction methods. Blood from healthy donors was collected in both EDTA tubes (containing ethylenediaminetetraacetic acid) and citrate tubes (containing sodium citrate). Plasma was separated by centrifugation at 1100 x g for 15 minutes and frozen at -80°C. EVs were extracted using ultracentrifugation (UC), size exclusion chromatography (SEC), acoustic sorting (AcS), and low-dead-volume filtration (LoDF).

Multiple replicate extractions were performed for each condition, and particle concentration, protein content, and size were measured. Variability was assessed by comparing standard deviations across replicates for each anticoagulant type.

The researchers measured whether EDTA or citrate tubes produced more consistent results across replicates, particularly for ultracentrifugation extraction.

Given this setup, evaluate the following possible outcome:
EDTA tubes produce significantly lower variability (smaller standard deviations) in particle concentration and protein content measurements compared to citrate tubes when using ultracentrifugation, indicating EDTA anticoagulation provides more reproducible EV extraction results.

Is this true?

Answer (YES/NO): NO